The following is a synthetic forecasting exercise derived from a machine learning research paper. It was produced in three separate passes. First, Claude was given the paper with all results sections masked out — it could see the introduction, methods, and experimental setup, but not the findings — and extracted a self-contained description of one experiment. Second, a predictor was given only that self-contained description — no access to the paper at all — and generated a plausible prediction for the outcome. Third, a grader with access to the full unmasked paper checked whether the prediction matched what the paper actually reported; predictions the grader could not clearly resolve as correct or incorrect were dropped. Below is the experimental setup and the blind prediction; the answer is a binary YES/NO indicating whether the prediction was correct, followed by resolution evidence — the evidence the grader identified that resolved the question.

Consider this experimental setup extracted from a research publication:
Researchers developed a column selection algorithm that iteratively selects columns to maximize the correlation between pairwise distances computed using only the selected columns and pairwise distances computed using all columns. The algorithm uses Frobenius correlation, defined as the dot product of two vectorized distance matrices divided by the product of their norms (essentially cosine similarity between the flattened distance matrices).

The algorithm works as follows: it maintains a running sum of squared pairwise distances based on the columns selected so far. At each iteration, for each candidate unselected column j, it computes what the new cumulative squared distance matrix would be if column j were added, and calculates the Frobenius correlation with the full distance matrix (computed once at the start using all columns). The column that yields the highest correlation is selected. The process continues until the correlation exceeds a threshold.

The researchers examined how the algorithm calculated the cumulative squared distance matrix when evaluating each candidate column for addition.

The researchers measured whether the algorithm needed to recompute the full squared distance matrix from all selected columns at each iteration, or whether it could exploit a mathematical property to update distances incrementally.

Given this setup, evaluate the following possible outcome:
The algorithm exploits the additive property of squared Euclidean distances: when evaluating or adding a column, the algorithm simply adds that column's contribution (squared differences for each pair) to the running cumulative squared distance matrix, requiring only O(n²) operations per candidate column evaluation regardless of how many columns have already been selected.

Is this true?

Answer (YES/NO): YES